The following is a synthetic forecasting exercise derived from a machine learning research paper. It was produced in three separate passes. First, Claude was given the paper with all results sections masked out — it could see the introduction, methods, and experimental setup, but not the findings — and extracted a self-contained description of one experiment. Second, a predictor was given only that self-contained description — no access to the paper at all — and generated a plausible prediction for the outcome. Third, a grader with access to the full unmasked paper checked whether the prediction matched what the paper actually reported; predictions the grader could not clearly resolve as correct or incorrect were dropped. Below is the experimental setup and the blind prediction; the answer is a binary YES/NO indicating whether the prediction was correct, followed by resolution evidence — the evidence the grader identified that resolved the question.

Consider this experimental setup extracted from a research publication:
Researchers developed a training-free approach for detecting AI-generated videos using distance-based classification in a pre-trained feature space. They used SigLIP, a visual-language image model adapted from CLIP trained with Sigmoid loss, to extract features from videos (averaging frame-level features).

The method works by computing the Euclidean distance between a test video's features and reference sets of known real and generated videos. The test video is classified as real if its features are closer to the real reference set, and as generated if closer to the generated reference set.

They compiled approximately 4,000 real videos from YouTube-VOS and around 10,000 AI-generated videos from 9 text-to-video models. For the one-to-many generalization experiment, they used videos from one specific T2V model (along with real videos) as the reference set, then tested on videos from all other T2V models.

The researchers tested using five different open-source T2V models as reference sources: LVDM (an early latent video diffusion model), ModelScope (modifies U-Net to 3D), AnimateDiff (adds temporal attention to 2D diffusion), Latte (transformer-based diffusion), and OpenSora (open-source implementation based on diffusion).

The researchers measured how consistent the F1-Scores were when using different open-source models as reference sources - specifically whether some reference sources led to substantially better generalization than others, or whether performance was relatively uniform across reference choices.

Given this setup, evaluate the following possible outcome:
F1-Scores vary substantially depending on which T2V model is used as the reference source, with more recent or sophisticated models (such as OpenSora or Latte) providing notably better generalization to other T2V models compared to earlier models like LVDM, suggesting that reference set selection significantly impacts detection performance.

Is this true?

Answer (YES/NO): NO